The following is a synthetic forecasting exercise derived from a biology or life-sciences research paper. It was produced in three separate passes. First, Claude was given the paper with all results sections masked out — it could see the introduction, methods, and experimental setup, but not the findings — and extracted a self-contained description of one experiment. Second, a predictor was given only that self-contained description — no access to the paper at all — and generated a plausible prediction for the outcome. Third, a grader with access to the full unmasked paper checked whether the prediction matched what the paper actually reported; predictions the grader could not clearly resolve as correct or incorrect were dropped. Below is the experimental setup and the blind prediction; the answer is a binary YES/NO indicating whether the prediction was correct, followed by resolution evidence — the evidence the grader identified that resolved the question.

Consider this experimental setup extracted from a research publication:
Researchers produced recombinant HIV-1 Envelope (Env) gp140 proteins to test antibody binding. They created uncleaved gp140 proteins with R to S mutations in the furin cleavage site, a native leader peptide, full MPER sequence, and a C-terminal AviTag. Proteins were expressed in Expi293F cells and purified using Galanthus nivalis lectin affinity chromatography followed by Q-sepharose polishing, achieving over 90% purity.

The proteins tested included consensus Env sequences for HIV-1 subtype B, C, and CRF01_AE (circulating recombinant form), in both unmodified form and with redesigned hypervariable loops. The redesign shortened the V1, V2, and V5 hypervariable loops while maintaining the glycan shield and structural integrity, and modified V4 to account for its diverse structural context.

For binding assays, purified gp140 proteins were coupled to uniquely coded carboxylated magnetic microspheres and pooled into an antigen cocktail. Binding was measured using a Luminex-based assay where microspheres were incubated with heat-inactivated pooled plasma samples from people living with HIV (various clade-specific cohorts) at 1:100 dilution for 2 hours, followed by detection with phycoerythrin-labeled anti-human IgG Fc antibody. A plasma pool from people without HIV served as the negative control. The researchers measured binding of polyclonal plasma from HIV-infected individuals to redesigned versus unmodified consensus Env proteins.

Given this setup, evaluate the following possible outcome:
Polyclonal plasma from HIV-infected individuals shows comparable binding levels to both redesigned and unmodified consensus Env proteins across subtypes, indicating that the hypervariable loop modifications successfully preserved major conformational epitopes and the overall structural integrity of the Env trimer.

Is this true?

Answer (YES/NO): NO